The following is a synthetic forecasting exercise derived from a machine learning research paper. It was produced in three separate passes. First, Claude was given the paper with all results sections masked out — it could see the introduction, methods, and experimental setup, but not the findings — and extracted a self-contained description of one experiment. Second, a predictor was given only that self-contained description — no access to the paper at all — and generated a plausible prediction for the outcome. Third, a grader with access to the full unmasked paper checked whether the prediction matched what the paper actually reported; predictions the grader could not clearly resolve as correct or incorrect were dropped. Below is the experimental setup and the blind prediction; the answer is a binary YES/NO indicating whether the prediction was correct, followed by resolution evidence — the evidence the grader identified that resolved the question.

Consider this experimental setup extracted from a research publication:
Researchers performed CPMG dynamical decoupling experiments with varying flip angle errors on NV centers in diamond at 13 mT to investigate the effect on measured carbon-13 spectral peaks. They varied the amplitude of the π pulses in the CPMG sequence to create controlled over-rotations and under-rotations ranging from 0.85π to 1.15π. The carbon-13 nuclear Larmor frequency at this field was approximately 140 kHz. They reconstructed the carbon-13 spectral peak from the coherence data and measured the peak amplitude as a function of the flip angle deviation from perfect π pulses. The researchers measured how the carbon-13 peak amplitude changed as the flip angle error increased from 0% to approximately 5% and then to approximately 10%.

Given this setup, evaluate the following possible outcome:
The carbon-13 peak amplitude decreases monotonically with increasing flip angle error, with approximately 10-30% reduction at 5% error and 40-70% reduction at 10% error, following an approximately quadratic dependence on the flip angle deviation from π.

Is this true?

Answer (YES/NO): NO